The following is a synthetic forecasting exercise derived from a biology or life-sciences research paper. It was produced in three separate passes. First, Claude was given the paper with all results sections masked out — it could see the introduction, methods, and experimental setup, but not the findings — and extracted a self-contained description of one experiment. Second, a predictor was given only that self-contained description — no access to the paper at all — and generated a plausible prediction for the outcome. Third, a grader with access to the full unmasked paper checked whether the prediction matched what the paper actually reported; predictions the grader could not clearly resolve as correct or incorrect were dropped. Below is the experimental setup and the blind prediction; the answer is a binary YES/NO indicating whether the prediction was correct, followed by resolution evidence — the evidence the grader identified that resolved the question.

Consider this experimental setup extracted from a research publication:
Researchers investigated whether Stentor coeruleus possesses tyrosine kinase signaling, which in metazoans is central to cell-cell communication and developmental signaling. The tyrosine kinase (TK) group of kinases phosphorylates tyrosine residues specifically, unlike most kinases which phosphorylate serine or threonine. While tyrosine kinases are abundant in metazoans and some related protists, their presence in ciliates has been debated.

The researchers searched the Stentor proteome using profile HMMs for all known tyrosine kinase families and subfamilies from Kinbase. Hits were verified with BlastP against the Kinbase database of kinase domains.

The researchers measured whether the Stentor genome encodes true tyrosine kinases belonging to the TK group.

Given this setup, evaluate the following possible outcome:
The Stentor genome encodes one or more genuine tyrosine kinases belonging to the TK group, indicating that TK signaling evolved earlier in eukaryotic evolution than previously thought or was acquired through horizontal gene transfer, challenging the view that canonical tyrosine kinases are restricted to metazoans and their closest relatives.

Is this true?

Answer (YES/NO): NO